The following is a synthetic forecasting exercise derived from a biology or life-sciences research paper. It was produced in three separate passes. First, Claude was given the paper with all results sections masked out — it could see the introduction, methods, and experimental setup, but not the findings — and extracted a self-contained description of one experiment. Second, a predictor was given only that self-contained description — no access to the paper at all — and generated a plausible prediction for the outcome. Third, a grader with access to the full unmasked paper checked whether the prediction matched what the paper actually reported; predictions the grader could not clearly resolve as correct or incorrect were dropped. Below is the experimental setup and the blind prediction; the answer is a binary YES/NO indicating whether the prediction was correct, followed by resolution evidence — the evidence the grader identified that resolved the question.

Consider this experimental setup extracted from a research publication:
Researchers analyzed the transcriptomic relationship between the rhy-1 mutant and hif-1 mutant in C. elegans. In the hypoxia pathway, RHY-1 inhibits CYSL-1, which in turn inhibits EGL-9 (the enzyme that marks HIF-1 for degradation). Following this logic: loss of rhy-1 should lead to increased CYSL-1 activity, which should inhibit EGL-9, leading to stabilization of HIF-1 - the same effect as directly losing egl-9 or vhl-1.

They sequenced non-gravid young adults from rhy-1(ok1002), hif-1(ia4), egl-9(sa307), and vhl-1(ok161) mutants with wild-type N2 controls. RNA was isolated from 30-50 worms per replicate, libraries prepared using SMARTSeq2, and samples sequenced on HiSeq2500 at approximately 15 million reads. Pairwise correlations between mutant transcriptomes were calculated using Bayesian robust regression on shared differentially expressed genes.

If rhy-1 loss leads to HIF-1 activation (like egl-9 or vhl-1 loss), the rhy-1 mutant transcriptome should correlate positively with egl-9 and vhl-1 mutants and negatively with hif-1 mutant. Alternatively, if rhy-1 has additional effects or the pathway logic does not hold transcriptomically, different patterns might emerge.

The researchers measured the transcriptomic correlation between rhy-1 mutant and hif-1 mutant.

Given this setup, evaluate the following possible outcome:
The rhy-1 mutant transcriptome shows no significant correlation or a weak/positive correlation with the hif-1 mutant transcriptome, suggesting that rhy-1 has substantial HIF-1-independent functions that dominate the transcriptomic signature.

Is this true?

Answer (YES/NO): YES